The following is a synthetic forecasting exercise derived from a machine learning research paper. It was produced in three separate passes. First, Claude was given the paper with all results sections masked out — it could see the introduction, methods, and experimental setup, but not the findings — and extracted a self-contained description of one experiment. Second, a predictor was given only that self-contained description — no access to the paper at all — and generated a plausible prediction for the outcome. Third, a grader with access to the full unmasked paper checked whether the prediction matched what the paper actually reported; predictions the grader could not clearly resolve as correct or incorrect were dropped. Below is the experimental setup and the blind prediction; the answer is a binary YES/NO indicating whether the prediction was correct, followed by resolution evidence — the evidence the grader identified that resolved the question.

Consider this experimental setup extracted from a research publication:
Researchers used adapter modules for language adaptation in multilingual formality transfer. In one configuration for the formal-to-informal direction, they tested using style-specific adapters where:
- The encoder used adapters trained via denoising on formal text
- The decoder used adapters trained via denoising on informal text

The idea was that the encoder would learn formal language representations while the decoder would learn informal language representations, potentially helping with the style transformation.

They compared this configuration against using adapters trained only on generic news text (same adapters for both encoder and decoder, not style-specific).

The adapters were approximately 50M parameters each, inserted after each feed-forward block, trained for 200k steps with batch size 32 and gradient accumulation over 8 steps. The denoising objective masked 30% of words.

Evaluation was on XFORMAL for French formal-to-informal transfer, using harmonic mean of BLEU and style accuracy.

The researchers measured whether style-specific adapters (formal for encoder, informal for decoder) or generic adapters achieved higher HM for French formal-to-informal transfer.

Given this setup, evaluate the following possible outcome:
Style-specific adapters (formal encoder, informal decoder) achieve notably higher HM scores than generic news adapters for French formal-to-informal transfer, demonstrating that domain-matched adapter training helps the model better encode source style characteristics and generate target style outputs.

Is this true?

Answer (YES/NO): NO